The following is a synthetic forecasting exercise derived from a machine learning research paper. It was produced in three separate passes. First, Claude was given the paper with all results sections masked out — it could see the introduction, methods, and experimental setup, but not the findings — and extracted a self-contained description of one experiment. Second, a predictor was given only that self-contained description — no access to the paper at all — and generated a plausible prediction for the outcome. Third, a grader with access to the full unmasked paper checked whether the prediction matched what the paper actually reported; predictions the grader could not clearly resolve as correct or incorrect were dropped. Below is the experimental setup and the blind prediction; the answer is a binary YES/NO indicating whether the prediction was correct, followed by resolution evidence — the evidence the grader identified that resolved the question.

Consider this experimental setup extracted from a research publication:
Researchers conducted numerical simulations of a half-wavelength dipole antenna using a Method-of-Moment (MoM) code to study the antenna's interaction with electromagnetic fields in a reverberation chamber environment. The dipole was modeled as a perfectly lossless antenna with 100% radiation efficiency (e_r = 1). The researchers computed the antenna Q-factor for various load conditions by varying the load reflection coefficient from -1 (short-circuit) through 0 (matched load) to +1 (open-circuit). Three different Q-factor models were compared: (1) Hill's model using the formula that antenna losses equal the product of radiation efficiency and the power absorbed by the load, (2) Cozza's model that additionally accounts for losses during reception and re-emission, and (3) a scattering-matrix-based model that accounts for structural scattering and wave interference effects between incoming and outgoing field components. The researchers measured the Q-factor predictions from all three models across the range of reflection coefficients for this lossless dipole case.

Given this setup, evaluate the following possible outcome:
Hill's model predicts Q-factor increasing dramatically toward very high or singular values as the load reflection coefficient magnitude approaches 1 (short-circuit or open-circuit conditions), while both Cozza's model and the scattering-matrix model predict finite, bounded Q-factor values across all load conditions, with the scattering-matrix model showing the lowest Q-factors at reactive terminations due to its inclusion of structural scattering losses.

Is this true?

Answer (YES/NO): NO